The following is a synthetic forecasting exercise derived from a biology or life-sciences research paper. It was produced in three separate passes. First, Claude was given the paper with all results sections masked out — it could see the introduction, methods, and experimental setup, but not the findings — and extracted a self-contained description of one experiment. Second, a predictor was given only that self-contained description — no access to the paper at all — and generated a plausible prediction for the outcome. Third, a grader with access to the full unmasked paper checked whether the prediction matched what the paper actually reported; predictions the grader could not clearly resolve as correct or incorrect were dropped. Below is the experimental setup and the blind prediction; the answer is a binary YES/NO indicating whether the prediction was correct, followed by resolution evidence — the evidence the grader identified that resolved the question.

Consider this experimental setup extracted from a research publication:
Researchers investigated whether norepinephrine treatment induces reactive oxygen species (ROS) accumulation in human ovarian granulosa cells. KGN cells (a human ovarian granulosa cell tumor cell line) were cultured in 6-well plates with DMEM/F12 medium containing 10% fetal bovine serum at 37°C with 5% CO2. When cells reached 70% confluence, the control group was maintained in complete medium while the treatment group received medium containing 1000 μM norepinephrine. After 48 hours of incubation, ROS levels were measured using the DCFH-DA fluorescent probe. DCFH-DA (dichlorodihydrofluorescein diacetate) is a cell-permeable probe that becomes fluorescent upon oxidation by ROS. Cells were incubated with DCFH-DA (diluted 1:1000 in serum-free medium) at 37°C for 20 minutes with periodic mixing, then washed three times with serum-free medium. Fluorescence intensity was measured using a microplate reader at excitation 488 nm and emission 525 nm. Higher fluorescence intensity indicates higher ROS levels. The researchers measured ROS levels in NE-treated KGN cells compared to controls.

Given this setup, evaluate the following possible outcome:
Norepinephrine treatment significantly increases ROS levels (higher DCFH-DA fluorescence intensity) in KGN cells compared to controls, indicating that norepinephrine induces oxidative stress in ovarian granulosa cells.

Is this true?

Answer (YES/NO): YES